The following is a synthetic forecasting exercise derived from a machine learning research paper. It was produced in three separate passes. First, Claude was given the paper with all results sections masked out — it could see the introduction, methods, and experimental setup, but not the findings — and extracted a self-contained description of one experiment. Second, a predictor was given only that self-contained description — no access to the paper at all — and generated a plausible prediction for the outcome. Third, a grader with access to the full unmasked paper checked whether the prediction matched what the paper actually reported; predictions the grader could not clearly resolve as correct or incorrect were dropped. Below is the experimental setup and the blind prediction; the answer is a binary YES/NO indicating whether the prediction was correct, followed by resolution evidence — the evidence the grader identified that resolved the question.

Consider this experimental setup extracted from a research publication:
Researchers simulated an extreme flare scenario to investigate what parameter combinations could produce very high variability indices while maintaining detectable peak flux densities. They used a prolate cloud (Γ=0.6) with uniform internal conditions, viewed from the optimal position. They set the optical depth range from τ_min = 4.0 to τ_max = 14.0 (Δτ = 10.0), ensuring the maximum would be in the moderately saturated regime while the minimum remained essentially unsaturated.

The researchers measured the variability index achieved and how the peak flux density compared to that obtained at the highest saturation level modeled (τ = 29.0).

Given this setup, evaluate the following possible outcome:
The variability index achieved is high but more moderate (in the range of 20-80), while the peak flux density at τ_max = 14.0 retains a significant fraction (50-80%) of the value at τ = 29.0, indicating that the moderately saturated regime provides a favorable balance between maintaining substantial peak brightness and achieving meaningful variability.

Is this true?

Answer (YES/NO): NO